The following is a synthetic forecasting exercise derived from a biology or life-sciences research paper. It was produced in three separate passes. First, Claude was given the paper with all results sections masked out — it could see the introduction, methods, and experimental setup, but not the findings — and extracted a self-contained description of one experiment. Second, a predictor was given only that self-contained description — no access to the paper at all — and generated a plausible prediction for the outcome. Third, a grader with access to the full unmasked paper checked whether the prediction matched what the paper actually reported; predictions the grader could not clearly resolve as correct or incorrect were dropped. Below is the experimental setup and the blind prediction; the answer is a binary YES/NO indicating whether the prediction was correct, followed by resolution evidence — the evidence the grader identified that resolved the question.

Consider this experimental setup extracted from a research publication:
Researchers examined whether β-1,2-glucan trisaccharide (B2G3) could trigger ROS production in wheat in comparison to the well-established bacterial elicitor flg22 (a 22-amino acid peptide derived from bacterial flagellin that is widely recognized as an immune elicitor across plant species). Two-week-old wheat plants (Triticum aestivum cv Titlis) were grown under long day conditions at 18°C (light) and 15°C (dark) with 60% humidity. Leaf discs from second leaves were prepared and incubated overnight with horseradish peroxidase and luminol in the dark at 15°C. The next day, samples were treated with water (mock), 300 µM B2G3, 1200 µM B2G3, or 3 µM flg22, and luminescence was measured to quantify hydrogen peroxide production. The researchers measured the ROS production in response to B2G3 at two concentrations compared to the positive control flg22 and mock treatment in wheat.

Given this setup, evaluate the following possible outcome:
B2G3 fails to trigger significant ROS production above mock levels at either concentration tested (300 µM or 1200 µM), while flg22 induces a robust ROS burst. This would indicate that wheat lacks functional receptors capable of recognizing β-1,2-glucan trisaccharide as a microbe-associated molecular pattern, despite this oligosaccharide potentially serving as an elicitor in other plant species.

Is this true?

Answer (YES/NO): NO